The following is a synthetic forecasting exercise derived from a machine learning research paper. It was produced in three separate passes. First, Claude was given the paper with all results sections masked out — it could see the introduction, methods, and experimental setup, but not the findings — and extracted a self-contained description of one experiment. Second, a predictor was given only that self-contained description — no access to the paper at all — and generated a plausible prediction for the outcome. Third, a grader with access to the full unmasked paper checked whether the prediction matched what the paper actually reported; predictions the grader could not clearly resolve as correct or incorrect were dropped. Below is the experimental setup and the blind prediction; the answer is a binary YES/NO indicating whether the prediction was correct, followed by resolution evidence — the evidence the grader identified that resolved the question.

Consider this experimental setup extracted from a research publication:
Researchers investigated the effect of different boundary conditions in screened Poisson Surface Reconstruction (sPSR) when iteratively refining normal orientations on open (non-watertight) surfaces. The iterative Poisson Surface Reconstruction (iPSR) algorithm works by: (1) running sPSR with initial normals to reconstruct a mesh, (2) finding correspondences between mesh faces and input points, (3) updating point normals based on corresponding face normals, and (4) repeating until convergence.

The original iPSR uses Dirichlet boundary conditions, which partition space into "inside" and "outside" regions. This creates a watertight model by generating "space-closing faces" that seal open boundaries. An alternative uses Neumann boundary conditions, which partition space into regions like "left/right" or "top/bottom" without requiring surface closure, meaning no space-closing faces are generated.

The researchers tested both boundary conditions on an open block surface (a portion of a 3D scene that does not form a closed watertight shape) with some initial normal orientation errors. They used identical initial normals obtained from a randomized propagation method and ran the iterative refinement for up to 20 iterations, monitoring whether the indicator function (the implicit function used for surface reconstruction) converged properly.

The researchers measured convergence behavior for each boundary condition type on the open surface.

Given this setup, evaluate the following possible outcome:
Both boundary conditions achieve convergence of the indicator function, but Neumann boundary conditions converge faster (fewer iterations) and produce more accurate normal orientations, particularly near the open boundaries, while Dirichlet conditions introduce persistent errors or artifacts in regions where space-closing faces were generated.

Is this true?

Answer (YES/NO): NO